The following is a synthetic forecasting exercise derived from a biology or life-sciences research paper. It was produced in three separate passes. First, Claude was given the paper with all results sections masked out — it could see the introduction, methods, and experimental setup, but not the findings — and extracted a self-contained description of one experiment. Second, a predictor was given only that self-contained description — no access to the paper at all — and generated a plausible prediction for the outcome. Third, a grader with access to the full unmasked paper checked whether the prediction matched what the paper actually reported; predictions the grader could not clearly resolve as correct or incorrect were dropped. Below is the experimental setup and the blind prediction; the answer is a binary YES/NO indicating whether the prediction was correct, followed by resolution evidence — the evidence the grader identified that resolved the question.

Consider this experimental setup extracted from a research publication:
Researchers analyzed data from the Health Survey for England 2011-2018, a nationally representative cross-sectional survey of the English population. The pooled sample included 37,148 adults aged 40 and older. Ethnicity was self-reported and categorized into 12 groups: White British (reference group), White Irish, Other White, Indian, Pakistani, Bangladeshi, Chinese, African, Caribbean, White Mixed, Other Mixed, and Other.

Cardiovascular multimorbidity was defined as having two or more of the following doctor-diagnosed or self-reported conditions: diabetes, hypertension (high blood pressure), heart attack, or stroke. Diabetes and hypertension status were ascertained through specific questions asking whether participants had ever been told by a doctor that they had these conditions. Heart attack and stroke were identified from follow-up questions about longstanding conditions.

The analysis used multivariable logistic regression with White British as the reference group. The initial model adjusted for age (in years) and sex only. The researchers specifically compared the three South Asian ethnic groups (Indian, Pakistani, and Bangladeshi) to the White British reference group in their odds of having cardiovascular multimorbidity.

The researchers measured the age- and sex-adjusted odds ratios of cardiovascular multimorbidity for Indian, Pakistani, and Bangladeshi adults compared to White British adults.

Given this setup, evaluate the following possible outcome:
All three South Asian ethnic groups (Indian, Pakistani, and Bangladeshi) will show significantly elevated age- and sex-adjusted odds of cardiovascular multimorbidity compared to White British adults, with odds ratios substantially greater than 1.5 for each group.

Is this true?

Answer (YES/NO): YES